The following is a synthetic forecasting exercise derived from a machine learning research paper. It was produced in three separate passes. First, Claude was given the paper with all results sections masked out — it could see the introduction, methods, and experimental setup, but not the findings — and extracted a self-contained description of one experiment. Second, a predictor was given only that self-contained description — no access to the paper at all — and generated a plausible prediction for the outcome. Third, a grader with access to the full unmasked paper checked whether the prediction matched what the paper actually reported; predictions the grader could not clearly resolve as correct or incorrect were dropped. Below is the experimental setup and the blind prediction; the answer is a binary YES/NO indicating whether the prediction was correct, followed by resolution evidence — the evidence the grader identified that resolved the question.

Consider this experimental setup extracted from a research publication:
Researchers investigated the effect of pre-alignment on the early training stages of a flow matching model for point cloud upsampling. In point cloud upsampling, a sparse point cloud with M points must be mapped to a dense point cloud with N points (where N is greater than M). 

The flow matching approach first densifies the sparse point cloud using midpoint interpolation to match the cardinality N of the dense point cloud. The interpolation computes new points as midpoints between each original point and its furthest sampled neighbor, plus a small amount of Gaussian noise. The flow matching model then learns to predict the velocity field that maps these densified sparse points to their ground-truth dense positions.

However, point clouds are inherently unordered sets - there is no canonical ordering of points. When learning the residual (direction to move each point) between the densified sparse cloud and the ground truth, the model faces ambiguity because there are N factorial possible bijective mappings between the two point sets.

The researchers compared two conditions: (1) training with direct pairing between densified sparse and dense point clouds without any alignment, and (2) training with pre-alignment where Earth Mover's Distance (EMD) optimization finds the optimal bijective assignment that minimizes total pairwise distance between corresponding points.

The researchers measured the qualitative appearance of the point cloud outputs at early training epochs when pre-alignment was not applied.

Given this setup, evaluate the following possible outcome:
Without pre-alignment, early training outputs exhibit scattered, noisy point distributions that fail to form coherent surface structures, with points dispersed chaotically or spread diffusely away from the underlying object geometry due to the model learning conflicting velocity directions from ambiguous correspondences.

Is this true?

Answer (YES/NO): NO